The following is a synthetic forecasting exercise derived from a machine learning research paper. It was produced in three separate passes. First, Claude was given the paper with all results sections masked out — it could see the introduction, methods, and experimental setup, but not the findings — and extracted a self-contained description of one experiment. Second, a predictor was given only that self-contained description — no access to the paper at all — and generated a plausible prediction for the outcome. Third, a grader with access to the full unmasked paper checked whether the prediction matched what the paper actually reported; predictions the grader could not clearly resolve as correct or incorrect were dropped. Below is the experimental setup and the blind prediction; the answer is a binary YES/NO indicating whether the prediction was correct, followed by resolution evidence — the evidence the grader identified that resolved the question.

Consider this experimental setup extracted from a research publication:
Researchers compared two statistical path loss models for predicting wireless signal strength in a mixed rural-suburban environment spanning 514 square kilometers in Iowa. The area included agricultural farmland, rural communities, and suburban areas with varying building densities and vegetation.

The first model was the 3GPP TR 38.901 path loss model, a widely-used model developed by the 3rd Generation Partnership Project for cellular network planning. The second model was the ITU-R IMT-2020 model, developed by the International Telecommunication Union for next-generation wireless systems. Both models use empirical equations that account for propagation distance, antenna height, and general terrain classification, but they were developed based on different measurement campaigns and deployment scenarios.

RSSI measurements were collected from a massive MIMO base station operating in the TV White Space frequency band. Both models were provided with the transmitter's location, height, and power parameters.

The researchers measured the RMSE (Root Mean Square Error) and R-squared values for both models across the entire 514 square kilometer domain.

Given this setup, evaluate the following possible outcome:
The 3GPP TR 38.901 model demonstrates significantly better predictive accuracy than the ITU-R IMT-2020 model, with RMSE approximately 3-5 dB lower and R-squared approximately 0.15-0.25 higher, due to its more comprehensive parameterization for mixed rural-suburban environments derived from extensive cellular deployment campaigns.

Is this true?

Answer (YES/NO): NO